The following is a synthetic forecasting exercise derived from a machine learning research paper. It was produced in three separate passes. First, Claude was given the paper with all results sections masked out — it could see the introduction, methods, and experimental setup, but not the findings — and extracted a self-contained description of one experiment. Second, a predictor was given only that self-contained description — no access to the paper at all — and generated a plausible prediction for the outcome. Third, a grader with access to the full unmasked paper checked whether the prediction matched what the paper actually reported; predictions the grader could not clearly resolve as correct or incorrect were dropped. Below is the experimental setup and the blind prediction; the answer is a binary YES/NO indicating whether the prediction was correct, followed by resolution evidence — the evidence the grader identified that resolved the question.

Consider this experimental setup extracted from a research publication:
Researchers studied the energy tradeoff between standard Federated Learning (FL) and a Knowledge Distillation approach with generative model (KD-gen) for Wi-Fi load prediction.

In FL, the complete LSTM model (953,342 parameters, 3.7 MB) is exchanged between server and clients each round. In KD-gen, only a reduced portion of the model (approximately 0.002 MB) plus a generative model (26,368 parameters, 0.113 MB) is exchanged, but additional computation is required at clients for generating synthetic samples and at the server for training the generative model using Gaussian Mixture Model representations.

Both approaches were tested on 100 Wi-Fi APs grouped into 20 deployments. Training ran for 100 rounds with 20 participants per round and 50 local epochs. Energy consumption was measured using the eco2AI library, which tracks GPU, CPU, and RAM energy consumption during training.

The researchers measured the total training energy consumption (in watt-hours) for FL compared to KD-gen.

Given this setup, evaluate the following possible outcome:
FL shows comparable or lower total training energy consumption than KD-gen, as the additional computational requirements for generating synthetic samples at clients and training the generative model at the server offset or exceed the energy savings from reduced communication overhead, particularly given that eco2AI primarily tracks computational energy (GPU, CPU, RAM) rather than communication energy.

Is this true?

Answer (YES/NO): YES